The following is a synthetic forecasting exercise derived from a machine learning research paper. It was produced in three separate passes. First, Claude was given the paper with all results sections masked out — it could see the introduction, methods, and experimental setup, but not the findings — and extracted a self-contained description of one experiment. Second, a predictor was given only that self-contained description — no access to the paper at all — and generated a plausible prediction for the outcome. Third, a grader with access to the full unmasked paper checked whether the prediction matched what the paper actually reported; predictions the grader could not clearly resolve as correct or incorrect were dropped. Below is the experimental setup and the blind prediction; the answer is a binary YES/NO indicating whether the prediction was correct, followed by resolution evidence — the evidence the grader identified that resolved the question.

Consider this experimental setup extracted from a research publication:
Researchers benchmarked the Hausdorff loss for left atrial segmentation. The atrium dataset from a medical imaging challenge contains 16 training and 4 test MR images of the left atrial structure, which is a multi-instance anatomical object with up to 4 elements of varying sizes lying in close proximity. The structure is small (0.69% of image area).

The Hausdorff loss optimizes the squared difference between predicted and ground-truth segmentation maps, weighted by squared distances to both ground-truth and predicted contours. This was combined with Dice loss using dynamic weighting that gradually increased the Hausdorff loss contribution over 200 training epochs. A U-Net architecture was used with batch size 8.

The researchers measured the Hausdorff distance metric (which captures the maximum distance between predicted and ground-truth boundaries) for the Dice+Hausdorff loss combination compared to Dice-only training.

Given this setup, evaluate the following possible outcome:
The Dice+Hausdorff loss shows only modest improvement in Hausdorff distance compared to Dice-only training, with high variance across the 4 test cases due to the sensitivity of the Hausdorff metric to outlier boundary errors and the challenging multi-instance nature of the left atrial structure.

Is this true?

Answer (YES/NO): NO